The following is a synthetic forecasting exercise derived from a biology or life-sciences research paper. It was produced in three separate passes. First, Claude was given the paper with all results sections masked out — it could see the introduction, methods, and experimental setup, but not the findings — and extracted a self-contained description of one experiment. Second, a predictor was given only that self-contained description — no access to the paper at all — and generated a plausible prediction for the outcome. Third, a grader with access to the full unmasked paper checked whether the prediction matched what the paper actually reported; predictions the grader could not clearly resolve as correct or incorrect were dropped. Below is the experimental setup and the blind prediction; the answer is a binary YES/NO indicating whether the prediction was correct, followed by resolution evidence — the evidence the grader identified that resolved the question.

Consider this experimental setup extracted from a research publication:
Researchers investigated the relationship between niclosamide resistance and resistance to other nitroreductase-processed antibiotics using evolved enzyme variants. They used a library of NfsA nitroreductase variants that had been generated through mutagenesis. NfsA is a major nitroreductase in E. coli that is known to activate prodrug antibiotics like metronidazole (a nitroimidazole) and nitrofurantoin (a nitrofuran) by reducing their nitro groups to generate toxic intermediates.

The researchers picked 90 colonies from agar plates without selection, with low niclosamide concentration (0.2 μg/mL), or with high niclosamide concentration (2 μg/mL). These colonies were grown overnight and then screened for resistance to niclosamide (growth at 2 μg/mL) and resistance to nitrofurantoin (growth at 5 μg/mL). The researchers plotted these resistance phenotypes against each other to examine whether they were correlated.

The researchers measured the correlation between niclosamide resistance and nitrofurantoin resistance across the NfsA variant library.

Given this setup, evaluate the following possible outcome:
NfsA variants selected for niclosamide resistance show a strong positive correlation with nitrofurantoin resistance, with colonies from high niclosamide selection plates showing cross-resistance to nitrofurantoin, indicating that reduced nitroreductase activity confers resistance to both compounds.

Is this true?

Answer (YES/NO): NO